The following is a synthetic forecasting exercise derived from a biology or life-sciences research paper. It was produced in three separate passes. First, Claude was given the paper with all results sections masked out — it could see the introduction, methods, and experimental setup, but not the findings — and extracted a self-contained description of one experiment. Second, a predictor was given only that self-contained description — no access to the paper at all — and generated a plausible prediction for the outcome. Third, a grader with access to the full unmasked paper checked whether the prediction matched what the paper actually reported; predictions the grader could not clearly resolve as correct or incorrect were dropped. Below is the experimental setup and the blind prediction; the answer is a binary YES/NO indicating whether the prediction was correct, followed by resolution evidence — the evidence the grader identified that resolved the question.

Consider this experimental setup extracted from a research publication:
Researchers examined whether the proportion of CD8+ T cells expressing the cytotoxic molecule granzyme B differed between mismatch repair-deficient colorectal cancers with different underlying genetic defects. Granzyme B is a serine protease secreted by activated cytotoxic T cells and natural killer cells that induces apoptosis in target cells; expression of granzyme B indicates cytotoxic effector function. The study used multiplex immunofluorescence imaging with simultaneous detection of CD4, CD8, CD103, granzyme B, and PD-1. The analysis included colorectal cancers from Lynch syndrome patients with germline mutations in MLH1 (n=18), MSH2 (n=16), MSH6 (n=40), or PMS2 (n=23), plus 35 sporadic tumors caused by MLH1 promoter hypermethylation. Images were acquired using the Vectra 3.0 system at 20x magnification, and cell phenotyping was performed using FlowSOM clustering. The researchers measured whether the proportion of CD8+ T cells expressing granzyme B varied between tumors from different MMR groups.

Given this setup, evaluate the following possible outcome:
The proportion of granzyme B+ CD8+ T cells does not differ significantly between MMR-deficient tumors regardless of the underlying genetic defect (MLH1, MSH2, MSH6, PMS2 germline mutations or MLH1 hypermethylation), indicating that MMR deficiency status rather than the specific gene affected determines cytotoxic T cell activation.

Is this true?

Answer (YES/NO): YES